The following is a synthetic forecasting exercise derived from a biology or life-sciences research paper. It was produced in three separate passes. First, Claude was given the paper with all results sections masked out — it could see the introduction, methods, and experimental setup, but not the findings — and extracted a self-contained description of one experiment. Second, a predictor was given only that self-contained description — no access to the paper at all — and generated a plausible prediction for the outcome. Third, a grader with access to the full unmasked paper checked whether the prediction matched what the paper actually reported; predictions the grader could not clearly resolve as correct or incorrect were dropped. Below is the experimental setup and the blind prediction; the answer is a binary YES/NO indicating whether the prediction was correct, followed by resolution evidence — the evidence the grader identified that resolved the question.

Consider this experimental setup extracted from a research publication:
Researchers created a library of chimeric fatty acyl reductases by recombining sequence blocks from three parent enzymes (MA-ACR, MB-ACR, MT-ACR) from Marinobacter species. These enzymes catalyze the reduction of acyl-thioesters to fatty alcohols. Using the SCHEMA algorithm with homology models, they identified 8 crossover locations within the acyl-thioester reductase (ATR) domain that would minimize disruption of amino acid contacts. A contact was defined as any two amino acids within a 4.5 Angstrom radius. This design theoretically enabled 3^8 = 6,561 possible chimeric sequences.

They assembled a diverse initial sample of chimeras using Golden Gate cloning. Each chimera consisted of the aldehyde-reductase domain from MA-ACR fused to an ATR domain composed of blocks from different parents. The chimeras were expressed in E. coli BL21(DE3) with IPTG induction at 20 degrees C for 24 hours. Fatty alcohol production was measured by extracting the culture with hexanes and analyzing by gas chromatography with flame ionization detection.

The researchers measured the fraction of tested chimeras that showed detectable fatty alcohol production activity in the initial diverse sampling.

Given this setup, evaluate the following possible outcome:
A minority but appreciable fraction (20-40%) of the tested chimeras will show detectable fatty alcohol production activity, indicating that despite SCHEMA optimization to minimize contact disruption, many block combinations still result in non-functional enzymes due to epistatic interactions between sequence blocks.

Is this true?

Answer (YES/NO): NO